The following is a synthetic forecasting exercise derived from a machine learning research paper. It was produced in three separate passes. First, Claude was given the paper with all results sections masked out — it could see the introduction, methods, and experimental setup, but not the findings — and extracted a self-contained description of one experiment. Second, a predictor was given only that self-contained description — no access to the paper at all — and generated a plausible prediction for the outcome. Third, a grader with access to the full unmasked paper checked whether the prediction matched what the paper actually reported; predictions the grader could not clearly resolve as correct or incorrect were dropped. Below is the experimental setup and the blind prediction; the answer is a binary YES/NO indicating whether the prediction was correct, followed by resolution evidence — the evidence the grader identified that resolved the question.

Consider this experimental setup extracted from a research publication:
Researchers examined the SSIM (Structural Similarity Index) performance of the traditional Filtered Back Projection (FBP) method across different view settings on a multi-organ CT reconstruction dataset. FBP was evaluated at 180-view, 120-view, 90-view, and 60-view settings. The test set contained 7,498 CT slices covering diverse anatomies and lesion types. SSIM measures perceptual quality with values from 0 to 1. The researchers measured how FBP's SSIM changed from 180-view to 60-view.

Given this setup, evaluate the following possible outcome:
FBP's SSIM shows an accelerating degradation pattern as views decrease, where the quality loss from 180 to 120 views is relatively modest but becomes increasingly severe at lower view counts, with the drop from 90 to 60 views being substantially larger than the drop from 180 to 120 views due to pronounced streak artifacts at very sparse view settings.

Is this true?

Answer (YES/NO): NO